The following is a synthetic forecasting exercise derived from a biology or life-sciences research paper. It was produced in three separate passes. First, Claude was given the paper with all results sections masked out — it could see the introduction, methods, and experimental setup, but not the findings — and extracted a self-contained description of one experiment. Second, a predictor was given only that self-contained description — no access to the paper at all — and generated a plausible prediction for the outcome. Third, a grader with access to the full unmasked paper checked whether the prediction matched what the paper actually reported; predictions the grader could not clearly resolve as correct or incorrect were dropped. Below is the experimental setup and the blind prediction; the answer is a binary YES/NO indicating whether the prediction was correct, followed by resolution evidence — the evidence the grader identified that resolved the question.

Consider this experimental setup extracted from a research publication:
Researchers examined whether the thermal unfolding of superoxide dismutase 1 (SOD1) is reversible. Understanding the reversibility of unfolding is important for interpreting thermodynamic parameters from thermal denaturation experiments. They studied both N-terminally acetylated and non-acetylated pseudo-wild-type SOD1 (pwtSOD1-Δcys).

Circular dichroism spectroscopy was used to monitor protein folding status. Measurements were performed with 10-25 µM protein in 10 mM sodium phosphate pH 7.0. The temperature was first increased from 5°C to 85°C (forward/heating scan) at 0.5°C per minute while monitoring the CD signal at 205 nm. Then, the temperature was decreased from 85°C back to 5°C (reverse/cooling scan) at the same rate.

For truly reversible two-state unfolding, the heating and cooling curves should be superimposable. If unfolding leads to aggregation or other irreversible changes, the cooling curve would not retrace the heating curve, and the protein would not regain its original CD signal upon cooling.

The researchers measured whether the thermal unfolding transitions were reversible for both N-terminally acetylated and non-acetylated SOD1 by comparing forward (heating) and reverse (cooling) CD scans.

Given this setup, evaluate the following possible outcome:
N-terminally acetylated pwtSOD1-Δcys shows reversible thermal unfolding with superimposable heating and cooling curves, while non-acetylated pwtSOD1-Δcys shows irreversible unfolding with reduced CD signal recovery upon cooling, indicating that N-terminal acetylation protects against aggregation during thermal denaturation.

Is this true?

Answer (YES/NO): NO